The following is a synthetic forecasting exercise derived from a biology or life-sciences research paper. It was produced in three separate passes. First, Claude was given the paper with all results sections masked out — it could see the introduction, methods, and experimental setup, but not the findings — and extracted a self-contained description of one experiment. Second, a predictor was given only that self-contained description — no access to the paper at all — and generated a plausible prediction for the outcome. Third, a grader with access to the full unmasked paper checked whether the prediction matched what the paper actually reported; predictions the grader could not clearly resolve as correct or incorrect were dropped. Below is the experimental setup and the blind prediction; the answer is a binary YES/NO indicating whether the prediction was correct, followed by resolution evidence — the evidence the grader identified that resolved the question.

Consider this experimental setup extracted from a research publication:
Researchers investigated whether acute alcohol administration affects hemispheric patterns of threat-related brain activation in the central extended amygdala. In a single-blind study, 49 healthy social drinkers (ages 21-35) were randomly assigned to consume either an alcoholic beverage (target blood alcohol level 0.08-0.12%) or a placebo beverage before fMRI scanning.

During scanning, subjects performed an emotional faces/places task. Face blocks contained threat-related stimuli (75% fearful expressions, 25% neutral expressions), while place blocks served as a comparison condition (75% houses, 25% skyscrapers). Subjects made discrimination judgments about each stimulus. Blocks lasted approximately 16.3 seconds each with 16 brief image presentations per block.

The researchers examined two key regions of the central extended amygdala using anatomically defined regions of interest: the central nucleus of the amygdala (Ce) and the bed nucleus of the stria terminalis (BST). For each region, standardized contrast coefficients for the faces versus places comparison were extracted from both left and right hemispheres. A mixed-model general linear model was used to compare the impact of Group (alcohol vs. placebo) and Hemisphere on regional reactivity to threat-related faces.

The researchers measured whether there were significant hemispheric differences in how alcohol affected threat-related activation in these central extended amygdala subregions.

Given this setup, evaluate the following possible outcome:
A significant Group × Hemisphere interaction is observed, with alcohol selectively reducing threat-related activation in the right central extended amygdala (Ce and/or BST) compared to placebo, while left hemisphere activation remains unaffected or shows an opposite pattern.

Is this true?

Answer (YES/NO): NO